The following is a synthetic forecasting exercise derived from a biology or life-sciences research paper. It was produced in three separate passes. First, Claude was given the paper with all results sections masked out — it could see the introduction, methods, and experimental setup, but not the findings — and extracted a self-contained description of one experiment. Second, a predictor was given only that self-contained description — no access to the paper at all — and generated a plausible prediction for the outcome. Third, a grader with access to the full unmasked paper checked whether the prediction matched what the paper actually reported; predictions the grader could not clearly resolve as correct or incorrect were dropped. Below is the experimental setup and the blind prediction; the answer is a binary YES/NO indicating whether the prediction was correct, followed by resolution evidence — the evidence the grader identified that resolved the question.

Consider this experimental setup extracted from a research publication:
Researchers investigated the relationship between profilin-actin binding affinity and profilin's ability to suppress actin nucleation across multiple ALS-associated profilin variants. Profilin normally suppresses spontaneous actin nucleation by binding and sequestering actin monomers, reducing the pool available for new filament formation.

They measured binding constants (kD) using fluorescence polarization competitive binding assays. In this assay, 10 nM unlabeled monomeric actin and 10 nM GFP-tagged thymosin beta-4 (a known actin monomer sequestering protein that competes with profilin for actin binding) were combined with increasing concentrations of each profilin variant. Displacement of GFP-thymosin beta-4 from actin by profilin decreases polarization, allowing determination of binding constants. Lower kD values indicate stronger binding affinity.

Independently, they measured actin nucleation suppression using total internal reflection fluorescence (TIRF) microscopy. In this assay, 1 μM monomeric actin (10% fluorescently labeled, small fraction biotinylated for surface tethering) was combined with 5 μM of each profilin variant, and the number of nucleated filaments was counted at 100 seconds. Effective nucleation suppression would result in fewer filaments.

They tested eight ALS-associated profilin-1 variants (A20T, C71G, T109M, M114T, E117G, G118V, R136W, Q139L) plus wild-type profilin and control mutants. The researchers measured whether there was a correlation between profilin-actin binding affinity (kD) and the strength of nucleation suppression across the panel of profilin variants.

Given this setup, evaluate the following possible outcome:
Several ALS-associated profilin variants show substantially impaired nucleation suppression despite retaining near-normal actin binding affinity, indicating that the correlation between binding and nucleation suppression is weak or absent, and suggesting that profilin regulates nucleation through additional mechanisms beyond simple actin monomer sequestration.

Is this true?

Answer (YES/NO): NO